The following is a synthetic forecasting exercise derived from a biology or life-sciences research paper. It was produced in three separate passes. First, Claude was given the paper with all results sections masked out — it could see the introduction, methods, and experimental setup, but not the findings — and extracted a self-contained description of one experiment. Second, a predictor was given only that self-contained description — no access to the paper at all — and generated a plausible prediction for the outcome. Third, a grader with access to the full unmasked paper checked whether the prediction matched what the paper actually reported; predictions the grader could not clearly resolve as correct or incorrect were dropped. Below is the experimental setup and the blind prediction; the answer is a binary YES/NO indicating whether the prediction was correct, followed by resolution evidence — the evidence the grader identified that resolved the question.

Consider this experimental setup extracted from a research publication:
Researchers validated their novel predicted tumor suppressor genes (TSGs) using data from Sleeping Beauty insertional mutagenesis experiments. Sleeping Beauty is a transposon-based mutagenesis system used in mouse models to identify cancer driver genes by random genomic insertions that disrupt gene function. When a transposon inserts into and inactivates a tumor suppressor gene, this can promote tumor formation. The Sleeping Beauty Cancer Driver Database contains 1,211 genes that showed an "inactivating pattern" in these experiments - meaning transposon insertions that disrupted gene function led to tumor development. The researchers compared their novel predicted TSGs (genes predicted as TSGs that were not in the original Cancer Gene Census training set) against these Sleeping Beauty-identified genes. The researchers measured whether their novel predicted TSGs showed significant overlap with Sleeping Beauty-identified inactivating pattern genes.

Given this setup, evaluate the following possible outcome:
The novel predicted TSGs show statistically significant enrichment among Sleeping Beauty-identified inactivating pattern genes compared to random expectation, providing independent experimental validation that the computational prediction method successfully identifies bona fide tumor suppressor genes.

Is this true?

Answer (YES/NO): YES